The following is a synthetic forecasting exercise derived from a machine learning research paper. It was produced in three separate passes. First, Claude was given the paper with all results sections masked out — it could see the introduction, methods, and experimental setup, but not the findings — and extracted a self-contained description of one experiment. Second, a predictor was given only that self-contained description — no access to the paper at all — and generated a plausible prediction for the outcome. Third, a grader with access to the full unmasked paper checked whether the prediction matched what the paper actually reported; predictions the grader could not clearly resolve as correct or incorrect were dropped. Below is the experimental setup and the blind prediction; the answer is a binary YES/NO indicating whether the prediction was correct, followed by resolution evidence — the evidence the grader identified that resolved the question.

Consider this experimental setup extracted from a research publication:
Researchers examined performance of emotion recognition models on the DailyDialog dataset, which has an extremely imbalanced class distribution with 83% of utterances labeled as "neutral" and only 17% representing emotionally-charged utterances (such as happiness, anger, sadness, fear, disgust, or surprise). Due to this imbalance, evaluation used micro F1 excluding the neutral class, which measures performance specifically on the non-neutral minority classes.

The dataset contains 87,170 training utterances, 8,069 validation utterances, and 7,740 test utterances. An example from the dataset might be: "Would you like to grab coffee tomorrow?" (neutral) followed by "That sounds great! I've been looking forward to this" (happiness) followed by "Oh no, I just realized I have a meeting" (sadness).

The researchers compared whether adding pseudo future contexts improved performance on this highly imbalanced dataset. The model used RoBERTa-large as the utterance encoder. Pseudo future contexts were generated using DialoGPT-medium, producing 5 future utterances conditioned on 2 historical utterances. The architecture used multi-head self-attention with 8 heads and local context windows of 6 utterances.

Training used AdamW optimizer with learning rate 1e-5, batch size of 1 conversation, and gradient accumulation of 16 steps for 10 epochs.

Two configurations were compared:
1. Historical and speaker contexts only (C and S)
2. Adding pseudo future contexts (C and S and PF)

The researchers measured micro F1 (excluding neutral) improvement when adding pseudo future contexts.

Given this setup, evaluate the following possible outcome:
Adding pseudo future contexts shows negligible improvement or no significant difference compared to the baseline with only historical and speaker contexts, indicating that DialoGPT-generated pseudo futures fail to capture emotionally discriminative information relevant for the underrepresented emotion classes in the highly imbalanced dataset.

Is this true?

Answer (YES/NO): NO